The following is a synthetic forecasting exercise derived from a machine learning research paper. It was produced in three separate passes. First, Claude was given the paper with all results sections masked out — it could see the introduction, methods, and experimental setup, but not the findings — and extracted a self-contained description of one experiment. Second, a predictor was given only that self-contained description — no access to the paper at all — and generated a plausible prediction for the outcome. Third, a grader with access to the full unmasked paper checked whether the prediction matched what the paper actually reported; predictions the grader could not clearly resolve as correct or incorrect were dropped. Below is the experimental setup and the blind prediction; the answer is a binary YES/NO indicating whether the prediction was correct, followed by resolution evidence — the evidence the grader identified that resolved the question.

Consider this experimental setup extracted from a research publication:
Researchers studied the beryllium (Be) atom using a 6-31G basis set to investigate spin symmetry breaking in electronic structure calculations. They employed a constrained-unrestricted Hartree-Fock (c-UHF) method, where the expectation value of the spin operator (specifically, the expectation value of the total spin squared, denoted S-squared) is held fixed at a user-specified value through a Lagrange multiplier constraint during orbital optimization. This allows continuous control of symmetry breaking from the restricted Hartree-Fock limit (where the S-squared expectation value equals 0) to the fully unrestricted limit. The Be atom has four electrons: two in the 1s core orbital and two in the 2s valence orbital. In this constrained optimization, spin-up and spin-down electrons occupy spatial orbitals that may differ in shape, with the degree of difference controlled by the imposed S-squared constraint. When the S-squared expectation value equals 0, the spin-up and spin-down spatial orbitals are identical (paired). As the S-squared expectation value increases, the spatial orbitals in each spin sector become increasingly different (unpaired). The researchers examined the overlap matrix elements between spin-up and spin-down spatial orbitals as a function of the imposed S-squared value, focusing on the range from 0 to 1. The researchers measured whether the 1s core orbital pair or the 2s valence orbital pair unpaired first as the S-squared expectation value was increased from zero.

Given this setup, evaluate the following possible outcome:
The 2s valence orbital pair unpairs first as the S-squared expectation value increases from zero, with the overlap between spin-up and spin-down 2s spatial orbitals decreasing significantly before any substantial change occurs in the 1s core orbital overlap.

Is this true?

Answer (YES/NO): YES